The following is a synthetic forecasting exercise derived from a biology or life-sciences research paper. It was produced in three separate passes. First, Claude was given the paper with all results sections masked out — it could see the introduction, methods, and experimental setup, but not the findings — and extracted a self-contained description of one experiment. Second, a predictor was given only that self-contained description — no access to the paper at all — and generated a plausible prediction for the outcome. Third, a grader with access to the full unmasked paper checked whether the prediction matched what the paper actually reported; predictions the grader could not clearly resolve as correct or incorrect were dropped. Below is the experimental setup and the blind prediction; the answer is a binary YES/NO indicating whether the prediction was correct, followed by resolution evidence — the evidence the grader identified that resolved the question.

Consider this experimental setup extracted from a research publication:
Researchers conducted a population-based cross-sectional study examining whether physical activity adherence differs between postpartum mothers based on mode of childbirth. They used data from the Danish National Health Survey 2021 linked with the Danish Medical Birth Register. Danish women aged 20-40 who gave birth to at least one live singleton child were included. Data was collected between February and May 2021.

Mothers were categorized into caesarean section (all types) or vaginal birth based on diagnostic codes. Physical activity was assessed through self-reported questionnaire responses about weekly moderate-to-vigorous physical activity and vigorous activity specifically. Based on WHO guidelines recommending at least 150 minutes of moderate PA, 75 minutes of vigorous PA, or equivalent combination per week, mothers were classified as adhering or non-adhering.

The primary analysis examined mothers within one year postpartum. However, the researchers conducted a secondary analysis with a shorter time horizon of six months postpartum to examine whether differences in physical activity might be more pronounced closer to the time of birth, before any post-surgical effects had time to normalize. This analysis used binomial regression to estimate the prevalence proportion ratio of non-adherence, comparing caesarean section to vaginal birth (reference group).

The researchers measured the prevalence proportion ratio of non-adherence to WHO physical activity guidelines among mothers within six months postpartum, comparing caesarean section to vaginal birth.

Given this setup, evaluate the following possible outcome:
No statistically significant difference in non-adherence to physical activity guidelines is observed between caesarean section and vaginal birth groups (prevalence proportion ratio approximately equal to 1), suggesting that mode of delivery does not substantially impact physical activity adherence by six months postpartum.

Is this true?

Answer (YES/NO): YES